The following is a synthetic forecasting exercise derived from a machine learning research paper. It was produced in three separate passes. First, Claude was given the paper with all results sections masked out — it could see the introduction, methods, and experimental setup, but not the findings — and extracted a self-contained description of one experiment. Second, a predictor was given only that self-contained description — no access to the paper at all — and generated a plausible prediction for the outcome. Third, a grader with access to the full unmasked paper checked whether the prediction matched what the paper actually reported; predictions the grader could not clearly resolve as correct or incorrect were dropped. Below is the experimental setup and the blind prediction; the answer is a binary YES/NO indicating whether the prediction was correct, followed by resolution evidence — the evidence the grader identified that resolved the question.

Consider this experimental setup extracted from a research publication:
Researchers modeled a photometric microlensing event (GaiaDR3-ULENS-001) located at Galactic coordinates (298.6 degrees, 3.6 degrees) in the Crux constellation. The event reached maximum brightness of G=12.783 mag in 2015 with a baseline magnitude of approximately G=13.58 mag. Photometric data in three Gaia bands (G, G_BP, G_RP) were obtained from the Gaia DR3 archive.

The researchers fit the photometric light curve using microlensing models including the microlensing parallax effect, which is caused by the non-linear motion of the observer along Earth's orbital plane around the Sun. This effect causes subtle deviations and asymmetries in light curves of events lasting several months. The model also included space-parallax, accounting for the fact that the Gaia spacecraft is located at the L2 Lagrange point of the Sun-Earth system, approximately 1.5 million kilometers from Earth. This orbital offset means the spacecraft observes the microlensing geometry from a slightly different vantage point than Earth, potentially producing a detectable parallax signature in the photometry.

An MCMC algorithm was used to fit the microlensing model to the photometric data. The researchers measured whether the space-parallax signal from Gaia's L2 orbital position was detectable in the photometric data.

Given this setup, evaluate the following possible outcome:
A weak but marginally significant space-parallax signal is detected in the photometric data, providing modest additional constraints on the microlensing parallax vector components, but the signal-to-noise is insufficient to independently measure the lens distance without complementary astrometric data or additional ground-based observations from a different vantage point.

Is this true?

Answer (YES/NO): NO